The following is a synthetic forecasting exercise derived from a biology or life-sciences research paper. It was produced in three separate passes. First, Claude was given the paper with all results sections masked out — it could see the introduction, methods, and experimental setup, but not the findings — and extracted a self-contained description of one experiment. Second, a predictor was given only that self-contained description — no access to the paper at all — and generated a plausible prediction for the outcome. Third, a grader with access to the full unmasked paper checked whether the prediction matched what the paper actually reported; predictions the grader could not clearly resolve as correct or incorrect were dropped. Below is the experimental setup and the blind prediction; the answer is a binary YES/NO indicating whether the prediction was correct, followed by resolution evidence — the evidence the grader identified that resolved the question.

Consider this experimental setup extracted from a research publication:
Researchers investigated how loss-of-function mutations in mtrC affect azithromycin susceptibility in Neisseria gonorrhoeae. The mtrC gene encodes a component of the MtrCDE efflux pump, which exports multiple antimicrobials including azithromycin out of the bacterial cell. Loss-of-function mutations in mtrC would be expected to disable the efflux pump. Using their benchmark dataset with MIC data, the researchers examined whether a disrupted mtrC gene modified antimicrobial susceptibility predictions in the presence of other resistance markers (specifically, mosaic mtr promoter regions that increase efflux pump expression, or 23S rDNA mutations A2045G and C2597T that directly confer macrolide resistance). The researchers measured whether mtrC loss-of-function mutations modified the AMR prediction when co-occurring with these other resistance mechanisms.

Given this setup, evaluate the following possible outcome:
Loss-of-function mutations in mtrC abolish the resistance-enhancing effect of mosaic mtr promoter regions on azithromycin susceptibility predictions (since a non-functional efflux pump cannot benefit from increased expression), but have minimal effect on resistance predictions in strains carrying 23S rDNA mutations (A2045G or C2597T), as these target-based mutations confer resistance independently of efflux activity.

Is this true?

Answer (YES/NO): YES